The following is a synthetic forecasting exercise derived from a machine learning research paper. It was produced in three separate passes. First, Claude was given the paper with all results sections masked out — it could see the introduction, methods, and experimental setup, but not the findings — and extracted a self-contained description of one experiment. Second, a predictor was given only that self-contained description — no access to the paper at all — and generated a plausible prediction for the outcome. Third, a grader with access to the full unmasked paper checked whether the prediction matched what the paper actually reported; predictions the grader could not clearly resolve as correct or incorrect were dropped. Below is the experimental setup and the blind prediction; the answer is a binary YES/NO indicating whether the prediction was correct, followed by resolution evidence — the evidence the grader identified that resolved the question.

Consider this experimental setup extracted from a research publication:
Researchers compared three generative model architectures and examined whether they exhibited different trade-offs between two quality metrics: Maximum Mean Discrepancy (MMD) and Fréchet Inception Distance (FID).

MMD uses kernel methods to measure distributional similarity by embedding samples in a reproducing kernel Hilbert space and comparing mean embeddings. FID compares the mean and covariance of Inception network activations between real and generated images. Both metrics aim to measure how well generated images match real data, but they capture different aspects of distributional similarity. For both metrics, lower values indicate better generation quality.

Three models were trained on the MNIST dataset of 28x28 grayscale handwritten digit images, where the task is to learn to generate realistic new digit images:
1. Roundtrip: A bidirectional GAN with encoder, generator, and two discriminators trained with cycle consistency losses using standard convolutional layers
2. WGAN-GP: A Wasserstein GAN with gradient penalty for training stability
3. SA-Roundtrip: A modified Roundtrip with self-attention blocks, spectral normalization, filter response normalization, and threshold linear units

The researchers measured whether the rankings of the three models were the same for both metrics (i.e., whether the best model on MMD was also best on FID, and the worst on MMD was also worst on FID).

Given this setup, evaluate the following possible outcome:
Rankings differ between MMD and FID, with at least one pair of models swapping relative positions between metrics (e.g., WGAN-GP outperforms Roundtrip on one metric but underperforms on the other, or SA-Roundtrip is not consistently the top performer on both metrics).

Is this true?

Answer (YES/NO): YES